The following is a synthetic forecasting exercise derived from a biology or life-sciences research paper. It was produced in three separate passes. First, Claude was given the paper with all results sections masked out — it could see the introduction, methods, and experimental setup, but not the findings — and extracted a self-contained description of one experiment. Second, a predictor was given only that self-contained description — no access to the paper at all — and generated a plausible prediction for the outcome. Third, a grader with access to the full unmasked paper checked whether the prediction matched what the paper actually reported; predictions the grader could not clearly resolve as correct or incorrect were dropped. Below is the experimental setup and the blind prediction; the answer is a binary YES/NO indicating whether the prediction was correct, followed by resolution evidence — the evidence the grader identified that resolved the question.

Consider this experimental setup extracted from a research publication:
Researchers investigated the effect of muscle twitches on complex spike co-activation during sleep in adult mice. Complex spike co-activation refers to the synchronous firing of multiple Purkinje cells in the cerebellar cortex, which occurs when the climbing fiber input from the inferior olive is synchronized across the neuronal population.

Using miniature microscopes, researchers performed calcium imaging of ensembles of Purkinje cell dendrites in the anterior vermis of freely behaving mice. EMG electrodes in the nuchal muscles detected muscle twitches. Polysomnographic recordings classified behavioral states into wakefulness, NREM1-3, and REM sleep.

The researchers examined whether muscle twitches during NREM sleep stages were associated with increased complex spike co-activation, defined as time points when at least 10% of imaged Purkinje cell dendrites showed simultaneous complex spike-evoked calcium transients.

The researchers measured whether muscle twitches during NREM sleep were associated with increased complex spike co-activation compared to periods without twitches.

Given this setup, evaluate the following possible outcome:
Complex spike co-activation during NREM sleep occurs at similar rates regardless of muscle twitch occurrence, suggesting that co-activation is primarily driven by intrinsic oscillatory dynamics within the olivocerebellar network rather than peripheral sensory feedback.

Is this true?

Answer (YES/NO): NO